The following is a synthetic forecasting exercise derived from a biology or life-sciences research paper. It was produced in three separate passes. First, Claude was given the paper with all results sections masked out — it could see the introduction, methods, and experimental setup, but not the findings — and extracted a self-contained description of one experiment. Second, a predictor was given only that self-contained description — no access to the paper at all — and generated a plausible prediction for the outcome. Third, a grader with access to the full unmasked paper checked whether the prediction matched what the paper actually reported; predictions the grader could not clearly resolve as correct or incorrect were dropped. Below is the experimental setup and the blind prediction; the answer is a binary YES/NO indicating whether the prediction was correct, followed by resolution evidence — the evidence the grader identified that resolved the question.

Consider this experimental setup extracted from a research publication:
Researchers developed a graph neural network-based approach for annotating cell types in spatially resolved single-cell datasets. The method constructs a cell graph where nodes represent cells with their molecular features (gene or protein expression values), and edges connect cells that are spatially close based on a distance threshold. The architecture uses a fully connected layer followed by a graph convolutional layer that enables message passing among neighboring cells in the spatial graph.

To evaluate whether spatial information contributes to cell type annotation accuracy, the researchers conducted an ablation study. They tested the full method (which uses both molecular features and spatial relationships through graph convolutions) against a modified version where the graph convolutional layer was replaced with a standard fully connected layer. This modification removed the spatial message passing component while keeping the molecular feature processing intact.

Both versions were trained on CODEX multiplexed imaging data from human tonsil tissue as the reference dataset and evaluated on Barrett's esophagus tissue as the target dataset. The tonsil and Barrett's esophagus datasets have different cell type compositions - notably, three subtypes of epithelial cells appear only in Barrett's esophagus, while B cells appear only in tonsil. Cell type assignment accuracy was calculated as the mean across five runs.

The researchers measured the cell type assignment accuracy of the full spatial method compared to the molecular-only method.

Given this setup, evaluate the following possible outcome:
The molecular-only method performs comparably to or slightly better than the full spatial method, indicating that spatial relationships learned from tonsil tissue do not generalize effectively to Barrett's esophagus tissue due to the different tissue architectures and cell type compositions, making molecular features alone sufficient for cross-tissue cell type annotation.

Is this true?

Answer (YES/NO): NO